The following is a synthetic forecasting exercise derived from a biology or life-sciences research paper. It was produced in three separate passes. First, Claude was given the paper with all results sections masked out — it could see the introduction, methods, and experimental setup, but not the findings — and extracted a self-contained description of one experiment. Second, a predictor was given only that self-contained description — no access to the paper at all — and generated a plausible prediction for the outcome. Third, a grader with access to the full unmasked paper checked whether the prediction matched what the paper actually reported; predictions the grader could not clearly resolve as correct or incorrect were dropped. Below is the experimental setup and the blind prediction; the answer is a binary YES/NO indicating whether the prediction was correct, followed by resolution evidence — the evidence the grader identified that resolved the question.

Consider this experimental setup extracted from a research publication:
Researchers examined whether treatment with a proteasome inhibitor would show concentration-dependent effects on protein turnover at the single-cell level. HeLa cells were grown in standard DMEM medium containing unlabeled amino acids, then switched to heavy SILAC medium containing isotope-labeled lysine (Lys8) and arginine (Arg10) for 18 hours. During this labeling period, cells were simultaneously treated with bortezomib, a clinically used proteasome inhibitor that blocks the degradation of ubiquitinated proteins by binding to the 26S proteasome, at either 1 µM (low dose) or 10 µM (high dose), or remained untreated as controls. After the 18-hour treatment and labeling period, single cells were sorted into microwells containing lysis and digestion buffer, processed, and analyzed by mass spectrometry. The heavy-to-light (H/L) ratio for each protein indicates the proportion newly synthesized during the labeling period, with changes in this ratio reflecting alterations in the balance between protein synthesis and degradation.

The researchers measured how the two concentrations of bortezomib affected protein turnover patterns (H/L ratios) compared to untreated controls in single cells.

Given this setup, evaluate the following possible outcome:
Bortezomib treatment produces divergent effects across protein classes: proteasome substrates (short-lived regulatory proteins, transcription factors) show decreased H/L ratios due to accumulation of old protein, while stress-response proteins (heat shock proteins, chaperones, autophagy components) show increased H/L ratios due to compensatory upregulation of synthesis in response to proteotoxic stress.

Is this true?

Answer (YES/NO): NO